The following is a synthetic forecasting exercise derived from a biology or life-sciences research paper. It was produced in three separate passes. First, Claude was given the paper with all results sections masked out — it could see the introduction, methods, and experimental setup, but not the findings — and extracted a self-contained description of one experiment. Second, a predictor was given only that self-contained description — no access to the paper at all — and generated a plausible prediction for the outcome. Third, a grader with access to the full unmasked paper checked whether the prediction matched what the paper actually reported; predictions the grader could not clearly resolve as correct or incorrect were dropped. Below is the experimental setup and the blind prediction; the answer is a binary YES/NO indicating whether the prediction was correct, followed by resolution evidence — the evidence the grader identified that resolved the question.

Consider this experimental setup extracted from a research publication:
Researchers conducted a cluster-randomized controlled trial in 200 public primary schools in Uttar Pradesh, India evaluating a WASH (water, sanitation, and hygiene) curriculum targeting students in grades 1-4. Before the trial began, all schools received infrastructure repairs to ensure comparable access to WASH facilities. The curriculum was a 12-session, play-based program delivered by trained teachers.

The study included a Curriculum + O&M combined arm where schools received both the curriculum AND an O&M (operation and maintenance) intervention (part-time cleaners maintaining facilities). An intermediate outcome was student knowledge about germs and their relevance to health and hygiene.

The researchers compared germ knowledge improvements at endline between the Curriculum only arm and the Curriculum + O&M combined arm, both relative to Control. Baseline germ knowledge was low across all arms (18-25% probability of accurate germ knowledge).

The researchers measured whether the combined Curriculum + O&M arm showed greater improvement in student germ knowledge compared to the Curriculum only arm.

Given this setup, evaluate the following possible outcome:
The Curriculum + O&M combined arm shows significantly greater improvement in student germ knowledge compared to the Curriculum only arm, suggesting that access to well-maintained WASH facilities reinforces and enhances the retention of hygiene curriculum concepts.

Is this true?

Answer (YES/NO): NO